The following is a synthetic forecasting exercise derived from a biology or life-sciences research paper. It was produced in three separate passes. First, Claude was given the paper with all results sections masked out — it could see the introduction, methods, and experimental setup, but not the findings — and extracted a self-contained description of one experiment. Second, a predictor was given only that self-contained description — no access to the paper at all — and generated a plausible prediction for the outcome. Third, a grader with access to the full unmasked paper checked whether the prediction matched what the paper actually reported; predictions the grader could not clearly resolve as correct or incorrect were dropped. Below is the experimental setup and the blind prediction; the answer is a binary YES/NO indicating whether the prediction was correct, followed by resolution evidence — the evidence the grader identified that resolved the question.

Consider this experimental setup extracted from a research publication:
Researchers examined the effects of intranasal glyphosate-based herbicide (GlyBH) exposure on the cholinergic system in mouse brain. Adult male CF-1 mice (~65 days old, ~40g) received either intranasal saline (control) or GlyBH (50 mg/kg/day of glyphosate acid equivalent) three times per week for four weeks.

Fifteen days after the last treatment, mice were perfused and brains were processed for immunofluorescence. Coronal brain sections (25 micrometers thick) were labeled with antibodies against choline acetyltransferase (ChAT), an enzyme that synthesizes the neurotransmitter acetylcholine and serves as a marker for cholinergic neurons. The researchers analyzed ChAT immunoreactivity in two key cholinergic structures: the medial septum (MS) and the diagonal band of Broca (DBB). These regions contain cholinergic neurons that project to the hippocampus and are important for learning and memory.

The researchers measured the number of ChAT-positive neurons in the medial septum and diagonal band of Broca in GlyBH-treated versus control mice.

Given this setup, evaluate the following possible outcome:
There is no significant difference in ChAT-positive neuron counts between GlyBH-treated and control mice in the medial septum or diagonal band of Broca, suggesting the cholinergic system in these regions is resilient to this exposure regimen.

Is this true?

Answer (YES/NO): NO